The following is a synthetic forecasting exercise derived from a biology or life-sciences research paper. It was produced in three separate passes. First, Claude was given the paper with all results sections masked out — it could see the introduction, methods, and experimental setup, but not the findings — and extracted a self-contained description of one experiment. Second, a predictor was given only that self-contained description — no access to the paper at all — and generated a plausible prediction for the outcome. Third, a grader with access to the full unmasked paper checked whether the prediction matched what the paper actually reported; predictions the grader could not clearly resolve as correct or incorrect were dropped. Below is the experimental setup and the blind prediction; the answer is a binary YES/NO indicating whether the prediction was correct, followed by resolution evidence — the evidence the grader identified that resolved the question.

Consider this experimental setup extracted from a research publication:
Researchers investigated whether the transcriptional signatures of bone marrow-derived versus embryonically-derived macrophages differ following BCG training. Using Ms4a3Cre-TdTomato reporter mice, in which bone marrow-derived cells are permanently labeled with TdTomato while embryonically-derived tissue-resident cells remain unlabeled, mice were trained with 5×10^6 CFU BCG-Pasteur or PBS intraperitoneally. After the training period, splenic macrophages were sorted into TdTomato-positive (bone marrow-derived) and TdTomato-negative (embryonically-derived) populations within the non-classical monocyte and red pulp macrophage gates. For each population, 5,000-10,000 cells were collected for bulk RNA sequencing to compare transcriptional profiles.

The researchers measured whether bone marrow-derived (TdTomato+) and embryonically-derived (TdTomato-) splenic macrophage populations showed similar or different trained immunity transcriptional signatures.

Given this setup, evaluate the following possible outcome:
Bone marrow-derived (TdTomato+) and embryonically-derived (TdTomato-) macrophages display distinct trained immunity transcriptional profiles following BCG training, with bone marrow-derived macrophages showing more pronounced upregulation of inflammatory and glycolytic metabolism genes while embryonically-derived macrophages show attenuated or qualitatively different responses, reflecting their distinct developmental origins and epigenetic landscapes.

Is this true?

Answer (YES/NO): NO